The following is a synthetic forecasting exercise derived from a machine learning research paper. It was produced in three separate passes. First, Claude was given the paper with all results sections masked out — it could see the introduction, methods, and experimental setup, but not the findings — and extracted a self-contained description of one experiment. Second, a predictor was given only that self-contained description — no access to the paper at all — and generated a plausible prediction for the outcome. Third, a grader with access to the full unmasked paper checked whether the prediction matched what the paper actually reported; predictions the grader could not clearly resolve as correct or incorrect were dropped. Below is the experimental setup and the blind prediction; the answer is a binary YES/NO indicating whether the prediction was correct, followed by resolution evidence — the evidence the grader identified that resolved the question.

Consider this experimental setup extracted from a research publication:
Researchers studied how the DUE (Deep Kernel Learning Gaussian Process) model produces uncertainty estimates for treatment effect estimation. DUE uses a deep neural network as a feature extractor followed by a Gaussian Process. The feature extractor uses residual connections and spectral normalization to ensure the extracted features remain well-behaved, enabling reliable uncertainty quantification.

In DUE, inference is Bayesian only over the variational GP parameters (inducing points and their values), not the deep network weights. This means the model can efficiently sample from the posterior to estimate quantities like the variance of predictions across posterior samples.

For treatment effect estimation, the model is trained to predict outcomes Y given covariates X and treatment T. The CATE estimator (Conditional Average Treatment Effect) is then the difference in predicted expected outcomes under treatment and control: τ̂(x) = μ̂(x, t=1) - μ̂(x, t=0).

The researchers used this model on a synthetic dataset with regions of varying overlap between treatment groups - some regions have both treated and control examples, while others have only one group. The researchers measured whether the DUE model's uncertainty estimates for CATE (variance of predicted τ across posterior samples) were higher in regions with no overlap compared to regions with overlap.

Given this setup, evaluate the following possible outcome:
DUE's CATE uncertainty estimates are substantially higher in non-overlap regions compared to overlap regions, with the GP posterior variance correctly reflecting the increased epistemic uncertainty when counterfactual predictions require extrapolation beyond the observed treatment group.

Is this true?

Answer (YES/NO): YES